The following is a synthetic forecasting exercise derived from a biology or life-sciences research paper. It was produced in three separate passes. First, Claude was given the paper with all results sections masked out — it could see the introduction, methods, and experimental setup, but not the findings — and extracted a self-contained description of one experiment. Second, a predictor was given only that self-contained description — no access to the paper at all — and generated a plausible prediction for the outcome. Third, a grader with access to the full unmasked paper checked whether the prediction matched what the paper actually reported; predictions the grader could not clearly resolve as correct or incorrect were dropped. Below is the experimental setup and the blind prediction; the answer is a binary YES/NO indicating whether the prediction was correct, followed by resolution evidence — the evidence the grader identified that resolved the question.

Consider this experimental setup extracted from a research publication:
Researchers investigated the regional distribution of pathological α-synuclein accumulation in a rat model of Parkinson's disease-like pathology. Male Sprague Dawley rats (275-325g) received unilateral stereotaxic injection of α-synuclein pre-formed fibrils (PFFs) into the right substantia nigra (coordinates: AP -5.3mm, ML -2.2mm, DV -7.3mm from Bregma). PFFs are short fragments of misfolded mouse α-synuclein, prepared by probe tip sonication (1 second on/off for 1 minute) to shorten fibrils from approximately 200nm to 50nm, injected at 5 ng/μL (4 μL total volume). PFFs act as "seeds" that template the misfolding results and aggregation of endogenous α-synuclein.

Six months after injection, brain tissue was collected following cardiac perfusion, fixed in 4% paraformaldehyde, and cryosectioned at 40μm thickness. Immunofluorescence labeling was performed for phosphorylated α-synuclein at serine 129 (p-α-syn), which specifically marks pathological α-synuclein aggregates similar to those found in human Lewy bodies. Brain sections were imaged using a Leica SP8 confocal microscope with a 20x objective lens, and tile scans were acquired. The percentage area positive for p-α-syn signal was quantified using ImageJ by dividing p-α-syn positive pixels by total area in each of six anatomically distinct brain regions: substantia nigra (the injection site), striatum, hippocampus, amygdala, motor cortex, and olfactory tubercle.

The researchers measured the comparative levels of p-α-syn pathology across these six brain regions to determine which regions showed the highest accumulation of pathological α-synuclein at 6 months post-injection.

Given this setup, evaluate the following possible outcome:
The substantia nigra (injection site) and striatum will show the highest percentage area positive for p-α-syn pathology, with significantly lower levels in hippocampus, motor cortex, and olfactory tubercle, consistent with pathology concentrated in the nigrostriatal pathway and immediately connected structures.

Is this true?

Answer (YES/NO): NO